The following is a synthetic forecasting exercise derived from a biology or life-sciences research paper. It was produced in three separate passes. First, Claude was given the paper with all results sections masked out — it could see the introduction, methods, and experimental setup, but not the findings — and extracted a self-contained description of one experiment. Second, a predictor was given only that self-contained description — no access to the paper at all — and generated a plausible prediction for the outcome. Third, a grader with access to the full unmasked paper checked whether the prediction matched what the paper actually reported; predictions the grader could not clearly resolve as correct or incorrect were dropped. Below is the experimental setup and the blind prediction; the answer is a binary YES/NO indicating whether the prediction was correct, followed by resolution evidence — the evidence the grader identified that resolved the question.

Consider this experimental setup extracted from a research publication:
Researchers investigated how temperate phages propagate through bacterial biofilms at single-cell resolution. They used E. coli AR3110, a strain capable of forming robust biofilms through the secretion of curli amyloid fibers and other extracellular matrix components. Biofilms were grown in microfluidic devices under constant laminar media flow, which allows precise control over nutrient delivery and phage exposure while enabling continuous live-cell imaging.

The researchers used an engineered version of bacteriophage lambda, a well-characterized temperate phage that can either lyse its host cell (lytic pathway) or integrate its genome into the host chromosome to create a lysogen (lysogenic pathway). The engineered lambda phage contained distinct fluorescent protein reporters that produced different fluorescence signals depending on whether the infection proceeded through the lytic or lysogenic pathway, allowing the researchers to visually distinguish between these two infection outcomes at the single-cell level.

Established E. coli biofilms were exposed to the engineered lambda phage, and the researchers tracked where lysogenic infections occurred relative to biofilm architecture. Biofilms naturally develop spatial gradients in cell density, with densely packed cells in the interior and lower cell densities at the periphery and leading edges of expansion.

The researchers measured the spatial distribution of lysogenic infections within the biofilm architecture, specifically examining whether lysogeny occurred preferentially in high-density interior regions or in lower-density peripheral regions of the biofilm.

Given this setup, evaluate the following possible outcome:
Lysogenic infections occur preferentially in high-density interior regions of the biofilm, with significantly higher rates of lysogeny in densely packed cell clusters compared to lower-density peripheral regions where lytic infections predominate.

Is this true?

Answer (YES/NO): NO